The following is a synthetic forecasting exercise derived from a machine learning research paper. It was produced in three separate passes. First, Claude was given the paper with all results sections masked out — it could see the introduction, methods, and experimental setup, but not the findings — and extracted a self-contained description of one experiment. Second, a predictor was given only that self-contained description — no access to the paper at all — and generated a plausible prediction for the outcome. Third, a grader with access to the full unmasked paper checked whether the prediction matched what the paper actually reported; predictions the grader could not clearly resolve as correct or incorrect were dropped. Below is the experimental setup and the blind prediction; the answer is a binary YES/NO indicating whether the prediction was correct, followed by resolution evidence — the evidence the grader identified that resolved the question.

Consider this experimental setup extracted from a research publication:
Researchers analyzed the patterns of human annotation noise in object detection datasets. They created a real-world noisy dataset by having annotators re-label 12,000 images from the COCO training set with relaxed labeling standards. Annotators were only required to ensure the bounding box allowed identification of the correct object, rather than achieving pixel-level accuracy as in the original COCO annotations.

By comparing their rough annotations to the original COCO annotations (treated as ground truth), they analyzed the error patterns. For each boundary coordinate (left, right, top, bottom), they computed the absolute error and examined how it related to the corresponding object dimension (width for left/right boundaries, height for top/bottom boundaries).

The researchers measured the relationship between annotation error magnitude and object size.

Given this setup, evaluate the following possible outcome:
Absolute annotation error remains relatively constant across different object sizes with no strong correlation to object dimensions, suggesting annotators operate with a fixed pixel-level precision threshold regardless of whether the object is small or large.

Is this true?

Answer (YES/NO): NO